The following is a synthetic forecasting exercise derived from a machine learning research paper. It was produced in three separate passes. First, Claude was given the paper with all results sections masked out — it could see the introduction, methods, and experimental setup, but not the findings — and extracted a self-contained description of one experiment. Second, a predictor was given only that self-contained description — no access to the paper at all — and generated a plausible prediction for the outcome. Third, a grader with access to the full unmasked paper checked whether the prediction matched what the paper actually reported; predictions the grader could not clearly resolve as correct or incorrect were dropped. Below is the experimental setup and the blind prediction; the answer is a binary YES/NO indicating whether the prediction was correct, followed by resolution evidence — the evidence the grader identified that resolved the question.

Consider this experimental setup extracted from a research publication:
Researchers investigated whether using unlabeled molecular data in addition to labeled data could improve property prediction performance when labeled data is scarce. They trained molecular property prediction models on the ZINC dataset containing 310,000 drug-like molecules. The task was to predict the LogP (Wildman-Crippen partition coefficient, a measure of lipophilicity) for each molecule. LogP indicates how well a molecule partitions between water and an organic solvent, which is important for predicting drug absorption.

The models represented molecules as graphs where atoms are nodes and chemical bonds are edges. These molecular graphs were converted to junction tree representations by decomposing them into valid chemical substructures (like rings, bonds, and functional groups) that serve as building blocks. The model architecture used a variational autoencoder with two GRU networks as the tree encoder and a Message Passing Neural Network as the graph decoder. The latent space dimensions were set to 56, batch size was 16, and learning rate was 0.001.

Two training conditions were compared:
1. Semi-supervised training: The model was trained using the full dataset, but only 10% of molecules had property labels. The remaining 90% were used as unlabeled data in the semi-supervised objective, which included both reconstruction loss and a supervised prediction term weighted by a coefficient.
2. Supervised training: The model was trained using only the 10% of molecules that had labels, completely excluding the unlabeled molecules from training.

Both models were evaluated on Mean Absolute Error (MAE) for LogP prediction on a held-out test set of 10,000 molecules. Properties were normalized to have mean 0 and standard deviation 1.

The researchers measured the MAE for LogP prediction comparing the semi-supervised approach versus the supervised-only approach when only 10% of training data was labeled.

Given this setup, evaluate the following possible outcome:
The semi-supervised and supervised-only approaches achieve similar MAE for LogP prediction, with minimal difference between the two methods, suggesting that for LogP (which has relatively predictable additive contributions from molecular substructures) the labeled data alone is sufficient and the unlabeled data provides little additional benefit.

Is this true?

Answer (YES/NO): NO